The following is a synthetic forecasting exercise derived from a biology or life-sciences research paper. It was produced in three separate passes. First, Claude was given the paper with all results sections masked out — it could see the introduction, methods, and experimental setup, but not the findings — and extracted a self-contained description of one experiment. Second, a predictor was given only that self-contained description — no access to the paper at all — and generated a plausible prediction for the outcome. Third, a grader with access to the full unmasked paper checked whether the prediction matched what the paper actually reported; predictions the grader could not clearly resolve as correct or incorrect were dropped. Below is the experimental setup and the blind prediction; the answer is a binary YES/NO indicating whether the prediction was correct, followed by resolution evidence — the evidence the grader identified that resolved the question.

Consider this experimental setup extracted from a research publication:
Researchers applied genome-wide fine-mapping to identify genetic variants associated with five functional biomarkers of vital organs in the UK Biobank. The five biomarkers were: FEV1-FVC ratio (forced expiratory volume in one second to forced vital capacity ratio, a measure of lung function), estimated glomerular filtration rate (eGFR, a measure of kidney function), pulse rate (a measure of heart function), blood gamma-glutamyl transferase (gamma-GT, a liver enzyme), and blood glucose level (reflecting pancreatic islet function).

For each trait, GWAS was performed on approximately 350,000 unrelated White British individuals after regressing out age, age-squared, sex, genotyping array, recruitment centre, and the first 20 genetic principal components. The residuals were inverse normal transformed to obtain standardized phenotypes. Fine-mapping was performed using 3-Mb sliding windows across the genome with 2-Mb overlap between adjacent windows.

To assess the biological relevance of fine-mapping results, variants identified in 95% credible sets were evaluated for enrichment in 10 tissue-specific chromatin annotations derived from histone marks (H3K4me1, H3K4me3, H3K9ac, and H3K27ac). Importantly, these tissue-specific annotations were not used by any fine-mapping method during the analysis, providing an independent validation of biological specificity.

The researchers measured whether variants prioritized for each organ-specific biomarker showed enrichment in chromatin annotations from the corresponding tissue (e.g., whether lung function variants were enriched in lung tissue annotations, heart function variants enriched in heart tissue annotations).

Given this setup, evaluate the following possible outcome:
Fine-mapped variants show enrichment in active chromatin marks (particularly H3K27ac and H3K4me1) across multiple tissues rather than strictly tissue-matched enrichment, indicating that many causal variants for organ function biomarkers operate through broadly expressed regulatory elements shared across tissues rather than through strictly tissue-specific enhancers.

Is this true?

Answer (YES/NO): NO